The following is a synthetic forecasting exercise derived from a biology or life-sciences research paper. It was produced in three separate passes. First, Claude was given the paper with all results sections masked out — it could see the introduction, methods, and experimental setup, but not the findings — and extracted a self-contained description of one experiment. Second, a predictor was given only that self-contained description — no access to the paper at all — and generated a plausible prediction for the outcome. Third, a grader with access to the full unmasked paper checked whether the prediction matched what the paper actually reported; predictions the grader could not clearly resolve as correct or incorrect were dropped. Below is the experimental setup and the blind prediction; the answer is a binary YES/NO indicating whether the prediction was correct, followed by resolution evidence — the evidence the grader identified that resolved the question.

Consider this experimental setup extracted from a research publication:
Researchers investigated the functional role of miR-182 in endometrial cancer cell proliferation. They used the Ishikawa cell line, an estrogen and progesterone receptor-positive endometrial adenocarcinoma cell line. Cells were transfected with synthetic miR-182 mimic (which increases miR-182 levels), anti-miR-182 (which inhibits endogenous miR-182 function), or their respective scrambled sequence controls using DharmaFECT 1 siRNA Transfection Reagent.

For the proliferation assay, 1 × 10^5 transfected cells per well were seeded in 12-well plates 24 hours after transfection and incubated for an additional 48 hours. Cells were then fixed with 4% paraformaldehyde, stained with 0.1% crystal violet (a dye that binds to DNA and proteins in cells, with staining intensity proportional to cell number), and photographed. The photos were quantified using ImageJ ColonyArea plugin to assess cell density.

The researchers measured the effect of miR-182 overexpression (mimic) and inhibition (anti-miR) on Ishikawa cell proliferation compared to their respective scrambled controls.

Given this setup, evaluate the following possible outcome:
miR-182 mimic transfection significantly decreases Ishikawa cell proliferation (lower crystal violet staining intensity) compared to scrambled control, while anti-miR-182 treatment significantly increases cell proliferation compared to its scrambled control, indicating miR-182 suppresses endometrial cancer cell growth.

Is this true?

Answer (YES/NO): NO